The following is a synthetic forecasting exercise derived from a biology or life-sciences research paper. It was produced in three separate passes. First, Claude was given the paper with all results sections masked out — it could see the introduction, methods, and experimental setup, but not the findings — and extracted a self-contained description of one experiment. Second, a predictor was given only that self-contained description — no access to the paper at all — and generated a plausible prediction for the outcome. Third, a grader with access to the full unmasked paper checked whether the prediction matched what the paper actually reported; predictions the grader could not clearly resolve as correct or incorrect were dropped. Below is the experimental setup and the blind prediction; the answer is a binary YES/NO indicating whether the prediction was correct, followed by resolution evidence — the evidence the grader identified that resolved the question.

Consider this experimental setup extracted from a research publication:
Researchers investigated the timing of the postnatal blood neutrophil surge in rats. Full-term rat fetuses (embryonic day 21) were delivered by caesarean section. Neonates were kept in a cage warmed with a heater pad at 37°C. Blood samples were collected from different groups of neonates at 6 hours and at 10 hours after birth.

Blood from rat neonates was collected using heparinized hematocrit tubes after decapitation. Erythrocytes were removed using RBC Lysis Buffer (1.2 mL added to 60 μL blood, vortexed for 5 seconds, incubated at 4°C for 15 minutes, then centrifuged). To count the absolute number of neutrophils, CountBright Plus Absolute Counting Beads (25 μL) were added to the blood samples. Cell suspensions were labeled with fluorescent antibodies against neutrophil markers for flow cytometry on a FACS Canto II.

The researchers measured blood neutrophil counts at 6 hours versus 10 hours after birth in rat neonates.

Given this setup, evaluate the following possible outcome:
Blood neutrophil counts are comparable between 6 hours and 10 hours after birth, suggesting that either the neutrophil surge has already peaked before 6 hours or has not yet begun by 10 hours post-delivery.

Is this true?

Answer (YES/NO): NO